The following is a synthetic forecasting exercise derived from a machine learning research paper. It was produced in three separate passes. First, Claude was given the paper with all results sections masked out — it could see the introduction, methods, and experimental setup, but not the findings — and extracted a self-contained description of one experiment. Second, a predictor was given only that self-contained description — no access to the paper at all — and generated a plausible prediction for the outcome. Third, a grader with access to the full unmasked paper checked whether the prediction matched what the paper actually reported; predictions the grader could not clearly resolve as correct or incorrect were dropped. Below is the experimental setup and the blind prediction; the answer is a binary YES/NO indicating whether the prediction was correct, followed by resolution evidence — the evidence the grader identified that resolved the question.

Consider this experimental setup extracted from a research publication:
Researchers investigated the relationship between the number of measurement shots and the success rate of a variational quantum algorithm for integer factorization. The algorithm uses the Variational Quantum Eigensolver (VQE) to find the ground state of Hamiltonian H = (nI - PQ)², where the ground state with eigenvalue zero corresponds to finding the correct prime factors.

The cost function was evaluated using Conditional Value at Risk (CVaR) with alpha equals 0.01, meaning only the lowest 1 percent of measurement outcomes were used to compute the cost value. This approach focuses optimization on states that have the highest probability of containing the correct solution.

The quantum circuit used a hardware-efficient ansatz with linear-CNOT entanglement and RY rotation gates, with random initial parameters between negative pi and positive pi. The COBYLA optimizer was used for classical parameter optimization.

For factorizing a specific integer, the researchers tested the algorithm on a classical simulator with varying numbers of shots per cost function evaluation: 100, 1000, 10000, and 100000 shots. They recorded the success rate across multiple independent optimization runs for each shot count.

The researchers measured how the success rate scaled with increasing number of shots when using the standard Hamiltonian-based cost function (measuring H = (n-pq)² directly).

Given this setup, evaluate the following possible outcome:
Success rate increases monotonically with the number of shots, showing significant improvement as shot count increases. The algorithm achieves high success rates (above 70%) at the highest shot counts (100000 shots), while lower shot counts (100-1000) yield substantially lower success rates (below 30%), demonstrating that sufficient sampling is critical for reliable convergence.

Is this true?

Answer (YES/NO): NO